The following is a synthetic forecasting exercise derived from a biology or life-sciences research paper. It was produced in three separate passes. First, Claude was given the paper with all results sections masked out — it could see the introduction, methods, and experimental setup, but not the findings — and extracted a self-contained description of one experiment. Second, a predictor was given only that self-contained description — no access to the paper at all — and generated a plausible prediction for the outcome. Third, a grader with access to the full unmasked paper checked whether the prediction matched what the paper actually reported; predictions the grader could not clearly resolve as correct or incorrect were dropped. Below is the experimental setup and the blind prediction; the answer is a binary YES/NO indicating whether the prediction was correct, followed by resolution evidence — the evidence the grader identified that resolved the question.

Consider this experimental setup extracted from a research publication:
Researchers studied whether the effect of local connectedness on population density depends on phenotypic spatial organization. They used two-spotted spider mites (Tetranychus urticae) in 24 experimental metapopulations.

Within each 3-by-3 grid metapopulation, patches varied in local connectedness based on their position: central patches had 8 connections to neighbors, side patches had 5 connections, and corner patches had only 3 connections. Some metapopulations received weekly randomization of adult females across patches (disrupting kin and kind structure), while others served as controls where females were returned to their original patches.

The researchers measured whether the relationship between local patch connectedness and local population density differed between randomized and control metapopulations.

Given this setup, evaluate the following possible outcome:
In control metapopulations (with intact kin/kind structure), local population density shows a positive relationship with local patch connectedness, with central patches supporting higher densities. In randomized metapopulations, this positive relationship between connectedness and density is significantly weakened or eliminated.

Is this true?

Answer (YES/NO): NO